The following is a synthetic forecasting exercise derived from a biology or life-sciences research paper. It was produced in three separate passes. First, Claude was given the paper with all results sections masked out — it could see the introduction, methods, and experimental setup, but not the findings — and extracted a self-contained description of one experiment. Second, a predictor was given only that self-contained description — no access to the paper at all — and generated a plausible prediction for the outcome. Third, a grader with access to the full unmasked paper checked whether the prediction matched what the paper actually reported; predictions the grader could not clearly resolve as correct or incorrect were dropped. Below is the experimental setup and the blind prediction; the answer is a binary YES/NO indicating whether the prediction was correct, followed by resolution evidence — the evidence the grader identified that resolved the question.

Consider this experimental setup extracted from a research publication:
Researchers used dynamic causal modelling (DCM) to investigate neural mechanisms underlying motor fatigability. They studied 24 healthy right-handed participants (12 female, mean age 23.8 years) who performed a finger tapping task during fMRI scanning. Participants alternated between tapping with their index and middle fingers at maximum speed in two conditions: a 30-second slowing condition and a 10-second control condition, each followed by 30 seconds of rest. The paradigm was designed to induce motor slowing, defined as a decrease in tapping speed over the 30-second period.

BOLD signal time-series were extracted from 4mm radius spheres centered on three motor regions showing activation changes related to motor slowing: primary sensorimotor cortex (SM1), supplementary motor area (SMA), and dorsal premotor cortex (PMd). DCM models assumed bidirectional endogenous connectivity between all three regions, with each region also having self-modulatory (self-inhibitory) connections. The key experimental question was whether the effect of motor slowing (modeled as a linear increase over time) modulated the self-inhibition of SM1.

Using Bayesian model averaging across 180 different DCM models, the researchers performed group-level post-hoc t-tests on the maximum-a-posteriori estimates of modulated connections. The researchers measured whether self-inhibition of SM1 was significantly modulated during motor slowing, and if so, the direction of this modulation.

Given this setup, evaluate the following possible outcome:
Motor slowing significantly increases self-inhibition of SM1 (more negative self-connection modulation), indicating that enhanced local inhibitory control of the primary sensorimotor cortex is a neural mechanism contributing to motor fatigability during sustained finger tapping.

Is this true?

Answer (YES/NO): NO